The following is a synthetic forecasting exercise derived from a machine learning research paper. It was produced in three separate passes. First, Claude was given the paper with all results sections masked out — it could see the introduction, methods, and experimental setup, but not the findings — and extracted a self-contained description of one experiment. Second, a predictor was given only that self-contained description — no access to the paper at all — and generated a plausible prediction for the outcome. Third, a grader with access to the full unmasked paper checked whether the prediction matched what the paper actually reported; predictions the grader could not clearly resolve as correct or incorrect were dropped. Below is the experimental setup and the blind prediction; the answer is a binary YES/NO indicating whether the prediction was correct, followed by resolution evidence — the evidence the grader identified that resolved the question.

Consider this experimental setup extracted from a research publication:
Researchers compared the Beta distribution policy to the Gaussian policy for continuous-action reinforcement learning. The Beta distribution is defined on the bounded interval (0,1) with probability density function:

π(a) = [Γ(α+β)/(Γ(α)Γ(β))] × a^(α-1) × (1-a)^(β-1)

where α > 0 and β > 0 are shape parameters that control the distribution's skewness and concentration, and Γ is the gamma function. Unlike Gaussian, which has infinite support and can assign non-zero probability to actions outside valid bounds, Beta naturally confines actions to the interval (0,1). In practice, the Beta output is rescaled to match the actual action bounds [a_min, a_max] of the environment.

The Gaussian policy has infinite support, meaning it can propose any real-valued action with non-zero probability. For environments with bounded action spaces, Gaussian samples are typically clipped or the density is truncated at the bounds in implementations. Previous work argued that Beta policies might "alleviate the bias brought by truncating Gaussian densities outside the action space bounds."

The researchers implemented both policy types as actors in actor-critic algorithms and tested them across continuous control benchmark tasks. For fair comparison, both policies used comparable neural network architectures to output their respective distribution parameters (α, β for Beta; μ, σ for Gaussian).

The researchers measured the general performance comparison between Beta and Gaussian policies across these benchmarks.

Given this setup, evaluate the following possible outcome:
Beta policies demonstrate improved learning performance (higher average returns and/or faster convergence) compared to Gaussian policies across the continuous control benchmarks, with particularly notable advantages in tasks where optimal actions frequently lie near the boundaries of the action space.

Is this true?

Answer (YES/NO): NO